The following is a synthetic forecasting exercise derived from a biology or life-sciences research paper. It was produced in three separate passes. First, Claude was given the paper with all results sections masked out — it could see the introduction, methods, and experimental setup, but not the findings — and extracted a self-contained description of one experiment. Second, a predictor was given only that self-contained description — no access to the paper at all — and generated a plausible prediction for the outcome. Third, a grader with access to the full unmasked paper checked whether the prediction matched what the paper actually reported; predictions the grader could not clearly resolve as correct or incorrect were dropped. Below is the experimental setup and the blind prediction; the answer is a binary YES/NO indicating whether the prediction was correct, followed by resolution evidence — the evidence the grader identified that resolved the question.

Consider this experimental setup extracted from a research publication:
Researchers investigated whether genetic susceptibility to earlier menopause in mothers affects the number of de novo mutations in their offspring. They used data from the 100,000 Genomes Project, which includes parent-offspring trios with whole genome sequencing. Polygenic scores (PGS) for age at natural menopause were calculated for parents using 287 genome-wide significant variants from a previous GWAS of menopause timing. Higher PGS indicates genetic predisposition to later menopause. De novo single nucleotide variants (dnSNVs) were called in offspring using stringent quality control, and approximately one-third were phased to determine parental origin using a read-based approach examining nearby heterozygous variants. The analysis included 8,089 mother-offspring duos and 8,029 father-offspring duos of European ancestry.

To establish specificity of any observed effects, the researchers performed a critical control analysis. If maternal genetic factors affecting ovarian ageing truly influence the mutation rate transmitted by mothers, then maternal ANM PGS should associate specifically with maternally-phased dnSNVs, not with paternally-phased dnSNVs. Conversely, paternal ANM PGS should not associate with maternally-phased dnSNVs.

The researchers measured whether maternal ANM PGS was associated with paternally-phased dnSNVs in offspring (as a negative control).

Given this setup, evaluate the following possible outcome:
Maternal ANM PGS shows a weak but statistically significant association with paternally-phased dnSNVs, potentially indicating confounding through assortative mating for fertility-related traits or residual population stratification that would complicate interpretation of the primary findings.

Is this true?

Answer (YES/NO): NO